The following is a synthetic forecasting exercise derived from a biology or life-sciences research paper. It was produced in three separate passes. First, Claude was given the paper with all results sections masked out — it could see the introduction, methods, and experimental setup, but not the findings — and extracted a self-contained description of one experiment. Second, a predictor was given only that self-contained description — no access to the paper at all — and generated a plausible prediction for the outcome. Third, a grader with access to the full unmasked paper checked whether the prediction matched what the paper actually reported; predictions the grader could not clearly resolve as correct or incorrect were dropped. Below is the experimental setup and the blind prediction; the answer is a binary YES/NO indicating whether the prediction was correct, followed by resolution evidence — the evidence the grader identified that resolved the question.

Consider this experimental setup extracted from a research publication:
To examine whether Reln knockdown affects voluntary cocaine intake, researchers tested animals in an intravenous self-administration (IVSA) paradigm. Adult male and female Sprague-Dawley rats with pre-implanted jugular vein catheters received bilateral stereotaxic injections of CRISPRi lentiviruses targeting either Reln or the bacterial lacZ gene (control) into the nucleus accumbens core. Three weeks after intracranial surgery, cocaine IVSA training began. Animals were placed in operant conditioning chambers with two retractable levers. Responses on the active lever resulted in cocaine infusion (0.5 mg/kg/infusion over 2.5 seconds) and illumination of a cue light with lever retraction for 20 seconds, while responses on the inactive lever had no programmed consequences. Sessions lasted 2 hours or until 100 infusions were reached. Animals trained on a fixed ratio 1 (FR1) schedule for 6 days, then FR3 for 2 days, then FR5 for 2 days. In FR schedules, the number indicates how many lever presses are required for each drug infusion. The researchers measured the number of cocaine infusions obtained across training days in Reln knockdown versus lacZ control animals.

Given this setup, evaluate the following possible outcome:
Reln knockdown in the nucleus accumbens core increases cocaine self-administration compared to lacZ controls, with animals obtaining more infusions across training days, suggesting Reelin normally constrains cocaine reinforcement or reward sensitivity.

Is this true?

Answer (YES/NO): NO